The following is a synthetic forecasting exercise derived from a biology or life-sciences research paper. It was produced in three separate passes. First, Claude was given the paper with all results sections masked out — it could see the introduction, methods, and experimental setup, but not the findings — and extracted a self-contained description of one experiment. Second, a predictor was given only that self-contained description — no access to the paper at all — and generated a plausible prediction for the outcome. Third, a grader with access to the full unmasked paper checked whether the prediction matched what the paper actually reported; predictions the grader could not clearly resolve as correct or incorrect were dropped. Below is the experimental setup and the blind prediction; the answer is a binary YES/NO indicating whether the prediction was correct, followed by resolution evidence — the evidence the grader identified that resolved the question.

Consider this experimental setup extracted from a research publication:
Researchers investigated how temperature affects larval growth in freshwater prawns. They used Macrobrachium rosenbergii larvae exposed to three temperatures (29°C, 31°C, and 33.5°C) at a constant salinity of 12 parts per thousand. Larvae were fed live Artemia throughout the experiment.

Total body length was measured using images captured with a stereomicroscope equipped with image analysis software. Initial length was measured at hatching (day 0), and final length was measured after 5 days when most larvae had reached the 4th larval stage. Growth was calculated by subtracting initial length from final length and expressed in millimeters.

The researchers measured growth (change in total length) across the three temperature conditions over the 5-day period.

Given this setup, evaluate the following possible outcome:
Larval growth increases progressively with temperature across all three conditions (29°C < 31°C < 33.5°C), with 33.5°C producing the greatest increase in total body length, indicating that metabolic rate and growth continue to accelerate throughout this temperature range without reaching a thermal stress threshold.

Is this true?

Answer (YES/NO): NO